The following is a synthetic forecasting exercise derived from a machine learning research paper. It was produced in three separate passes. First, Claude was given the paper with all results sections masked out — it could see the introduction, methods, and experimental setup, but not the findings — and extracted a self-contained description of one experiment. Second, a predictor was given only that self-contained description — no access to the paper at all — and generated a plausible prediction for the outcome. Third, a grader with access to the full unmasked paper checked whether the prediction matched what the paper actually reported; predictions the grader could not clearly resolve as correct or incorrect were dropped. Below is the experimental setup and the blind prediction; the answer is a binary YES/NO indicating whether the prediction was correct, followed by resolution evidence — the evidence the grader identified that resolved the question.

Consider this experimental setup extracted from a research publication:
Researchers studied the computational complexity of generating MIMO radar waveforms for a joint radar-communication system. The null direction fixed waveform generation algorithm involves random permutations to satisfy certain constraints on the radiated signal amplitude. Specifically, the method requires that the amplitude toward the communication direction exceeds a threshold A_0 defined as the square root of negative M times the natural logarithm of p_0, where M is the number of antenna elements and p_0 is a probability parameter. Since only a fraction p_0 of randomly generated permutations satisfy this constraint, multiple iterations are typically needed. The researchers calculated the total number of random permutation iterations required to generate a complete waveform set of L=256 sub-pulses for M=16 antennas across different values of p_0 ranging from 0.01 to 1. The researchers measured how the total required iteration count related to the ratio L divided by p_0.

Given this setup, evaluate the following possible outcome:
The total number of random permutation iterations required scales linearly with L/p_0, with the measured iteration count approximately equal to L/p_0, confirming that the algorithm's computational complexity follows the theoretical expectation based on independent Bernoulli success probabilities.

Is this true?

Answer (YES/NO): YES